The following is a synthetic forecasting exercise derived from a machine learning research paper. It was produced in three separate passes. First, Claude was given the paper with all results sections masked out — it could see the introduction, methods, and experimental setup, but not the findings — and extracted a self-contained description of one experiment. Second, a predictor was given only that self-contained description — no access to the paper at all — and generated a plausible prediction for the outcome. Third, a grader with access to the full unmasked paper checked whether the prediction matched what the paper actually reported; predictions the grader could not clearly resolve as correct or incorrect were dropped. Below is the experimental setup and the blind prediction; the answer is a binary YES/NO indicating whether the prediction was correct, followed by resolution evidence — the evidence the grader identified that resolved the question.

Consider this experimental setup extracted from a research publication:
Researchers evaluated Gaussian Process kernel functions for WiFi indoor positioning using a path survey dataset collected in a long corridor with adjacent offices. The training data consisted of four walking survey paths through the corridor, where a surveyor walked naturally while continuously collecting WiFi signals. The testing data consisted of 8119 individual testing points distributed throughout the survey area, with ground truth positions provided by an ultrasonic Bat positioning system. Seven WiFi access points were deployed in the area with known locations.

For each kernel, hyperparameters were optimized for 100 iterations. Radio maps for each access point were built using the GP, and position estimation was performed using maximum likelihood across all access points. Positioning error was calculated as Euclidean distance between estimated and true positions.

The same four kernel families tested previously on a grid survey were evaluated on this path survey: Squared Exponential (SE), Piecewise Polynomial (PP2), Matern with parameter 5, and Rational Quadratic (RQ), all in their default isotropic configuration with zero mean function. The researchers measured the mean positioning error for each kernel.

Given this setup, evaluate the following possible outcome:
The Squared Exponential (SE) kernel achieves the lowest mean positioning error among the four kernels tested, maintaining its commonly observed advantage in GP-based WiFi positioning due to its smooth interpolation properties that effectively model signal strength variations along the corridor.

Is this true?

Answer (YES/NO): YES